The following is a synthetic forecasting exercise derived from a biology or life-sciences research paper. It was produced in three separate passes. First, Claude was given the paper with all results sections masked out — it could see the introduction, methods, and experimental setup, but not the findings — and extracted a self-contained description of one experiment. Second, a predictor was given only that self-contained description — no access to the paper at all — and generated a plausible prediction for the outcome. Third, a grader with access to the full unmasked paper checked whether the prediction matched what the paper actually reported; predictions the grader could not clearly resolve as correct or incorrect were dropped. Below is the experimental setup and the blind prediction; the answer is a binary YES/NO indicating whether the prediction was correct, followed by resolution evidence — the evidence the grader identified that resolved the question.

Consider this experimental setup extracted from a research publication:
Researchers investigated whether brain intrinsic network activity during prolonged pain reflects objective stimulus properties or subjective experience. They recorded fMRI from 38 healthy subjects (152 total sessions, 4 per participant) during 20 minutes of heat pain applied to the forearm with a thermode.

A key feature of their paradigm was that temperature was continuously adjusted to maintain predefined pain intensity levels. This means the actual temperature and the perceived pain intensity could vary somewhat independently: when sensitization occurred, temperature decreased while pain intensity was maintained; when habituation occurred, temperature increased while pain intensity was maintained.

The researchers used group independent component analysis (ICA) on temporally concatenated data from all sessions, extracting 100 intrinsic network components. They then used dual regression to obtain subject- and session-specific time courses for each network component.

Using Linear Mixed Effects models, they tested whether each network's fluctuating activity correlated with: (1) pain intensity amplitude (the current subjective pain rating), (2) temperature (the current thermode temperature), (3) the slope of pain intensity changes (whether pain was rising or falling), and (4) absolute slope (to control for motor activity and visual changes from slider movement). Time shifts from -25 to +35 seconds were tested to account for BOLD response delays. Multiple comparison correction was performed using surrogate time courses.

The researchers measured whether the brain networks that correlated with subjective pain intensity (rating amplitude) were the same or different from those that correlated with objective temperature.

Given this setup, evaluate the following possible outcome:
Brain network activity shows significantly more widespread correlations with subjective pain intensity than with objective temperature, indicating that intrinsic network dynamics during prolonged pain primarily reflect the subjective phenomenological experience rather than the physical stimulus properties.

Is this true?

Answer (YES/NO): NO